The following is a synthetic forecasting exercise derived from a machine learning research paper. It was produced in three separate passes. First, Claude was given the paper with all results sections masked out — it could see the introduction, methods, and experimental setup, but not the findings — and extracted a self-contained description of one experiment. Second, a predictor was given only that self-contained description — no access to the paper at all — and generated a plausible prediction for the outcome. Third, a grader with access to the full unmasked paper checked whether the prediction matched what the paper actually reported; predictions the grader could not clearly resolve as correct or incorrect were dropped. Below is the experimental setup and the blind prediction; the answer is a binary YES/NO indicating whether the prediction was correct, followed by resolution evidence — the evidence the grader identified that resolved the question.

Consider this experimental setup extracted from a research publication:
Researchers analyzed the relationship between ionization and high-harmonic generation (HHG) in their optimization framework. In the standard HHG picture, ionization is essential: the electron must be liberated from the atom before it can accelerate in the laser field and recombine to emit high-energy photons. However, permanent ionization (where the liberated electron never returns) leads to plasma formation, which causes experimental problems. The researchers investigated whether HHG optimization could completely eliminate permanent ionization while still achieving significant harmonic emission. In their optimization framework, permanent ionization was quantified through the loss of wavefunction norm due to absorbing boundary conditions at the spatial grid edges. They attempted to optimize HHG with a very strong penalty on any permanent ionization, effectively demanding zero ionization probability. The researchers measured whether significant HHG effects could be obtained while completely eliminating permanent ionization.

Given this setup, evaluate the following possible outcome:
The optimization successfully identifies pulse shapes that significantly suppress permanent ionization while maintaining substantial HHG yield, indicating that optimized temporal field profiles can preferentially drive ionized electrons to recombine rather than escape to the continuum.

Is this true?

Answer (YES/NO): NO